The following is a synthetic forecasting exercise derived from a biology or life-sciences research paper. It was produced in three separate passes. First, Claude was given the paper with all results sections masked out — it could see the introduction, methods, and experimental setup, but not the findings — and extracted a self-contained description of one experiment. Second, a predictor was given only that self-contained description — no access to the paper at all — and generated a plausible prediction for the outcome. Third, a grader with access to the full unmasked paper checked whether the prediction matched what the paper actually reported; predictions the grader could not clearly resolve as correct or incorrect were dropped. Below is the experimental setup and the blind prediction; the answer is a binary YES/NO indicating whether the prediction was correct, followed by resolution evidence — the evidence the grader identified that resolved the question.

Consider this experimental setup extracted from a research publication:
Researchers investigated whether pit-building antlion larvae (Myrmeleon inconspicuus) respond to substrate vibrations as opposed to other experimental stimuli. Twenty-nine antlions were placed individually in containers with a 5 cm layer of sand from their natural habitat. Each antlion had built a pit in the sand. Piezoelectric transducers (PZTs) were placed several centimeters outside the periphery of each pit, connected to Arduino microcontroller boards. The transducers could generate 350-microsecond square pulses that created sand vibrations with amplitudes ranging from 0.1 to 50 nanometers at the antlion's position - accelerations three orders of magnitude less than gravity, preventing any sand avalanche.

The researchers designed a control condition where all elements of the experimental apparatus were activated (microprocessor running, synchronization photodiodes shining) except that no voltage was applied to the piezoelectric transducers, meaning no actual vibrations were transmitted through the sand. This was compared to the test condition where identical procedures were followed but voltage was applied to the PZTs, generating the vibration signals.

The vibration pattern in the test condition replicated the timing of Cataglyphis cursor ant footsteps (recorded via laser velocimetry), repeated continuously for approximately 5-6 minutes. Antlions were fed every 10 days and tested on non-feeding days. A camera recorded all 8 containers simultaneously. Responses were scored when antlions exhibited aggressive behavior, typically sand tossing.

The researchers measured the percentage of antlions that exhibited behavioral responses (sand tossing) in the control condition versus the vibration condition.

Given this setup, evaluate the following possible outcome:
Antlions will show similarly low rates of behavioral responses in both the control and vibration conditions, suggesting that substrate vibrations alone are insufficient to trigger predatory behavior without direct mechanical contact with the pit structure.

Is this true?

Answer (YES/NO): NO